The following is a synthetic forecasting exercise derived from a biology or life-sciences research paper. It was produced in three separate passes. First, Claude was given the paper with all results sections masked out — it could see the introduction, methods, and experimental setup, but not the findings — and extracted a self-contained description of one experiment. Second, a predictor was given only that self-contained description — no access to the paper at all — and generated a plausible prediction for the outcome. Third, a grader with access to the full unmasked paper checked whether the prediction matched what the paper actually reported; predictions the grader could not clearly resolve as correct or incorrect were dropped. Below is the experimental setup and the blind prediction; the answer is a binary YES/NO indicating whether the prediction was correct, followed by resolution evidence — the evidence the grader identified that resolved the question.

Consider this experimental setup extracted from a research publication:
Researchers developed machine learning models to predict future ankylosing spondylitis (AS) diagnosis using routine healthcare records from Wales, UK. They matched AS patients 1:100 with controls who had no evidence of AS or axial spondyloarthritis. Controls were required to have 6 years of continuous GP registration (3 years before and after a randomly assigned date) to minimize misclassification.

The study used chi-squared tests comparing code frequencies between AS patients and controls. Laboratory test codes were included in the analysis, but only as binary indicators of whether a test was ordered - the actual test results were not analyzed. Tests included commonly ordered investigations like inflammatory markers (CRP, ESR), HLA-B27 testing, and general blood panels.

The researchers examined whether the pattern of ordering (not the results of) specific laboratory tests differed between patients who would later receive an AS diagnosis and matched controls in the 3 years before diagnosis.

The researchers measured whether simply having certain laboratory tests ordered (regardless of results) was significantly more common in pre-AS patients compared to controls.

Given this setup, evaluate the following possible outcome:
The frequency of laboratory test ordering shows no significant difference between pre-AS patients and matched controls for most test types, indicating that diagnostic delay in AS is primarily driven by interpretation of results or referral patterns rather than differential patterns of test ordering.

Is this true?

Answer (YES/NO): NO